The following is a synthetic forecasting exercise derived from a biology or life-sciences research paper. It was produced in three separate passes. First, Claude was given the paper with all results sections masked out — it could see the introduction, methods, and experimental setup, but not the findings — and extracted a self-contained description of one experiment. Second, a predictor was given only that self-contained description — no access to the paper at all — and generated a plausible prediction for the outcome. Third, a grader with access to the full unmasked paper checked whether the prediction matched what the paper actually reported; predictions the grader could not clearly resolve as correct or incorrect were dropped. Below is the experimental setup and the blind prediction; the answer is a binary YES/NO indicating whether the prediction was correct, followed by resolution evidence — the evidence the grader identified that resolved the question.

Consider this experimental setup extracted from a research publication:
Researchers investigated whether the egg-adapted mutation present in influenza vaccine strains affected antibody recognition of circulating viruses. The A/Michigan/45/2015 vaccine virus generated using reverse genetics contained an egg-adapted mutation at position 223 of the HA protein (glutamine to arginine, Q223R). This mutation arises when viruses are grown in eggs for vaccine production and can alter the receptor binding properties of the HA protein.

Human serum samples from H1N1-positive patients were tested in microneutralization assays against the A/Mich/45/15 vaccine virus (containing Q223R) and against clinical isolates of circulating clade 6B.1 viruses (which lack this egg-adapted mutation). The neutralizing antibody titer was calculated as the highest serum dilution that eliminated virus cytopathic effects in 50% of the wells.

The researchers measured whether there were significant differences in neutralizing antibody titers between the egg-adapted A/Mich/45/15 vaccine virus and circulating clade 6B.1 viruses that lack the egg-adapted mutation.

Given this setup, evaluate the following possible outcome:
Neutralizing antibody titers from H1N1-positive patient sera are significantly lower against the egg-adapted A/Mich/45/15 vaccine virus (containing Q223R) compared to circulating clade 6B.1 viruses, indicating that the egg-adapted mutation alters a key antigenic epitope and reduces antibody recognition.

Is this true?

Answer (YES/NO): NO